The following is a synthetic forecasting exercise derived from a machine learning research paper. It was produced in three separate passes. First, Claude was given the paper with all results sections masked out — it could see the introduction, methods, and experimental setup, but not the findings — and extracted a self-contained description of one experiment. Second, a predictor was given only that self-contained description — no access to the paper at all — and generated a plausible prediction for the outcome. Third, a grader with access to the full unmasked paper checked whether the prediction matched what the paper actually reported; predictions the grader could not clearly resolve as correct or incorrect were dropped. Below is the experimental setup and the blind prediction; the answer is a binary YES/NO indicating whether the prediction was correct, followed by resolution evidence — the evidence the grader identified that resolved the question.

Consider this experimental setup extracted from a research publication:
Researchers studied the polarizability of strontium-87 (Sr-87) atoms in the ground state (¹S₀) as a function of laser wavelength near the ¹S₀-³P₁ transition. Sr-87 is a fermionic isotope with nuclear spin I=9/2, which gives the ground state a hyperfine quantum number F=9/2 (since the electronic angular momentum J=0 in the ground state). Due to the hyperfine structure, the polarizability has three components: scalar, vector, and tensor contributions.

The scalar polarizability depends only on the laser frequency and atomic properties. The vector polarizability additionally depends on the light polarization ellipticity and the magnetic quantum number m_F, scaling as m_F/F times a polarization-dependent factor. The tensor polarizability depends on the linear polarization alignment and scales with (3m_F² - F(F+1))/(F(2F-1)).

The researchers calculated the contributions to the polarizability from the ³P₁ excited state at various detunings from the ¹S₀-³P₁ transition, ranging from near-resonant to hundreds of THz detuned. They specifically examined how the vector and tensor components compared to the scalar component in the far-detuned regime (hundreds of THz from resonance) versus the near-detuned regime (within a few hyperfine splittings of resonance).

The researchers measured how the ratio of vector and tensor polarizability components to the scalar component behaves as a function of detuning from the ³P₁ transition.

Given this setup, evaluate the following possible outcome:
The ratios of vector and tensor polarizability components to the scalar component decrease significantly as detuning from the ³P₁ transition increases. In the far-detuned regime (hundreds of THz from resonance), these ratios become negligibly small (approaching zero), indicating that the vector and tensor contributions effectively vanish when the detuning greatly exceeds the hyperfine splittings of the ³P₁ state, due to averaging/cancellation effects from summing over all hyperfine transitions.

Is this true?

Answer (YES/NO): YES